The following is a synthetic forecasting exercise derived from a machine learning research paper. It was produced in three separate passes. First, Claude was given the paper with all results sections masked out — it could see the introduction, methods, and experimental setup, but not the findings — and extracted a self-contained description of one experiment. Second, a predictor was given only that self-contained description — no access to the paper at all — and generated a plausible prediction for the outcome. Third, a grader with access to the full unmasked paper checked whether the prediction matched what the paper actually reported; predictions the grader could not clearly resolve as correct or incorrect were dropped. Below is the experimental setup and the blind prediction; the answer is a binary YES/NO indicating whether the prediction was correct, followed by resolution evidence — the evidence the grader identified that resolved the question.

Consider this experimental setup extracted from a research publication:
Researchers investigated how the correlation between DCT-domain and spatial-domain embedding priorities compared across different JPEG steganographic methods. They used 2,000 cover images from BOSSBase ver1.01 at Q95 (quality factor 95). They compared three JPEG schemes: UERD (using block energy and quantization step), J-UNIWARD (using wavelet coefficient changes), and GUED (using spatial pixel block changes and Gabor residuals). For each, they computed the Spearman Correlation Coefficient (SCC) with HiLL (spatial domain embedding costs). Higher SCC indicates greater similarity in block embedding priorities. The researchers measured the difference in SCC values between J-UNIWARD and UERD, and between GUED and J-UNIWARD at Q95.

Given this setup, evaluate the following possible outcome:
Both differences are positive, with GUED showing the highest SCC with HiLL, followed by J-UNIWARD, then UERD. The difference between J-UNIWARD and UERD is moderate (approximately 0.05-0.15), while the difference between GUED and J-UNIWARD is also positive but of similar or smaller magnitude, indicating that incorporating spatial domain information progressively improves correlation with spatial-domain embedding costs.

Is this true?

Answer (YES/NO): YES